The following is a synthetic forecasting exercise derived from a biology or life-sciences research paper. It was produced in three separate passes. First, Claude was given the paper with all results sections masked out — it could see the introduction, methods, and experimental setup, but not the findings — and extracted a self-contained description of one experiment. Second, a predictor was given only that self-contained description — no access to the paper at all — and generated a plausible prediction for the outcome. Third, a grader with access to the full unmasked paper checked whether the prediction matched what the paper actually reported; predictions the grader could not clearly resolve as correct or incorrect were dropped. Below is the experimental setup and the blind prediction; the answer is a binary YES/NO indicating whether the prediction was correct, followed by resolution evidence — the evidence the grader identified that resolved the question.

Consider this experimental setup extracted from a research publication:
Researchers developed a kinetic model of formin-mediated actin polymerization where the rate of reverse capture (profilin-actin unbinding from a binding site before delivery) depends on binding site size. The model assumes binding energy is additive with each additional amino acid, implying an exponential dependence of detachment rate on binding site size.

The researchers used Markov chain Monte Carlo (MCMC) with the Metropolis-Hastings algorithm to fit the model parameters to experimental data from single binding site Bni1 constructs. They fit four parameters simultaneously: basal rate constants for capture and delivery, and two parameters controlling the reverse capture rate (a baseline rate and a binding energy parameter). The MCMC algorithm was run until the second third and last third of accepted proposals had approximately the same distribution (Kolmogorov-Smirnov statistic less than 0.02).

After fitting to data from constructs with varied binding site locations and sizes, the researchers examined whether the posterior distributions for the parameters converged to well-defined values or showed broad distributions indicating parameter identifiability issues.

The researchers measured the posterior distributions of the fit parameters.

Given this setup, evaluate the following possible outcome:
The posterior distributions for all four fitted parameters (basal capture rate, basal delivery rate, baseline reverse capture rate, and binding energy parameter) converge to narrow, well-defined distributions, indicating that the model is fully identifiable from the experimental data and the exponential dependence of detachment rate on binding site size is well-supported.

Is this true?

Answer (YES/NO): NO